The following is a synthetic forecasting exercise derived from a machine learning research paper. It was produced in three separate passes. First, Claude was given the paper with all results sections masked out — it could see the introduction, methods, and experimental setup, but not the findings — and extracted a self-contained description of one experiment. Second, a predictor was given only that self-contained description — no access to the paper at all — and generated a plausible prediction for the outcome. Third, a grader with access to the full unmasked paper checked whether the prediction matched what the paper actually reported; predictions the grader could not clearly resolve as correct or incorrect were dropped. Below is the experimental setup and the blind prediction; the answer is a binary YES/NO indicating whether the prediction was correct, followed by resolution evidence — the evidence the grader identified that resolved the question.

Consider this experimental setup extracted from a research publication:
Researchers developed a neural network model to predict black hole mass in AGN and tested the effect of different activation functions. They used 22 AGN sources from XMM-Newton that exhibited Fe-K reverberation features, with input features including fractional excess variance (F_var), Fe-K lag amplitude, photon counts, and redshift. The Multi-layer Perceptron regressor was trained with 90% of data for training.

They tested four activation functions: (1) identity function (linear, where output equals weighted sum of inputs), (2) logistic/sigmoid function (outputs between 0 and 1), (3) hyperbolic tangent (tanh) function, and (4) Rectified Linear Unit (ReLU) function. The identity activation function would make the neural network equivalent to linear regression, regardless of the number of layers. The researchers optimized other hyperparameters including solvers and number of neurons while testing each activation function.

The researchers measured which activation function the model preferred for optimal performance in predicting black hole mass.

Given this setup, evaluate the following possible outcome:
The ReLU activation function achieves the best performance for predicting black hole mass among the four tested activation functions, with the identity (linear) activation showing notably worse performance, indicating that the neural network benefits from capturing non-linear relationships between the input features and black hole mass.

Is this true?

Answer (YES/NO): NO